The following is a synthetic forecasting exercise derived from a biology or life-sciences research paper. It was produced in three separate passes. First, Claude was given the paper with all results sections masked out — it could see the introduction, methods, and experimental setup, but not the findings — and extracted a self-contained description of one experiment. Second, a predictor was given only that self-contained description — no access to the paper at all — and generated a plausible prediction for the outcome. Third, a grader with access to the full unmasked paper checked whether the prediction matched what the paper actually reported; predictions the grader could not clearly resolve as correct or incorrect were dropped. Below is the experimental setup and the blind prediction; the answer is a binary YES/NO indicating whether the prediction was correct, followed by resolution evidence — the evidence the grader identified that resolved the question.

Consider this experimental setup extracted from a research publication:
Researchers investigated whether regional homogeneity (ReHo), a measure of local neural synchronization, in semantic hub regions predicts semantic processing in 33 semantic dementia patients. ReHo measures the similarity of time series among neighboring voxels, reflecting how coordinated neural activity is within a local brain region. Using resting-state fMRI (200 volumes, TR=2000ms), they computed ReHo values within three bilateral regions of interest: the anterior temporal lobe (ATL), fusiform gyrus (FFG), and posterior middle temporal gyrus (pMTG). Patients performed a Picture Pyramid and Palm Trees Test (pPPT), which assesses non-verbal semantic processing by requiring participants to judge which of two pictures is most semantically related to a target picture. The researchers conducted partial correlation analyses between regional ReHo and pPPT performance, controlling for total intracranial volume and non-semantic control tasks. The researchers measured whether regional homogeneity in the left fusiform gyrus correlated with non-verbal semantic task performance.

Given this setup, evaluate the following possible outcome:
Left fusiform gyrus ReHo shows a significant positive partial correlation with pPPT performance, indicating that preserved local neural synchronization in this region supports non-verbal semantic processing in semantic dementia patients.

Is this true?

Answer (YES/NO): NO